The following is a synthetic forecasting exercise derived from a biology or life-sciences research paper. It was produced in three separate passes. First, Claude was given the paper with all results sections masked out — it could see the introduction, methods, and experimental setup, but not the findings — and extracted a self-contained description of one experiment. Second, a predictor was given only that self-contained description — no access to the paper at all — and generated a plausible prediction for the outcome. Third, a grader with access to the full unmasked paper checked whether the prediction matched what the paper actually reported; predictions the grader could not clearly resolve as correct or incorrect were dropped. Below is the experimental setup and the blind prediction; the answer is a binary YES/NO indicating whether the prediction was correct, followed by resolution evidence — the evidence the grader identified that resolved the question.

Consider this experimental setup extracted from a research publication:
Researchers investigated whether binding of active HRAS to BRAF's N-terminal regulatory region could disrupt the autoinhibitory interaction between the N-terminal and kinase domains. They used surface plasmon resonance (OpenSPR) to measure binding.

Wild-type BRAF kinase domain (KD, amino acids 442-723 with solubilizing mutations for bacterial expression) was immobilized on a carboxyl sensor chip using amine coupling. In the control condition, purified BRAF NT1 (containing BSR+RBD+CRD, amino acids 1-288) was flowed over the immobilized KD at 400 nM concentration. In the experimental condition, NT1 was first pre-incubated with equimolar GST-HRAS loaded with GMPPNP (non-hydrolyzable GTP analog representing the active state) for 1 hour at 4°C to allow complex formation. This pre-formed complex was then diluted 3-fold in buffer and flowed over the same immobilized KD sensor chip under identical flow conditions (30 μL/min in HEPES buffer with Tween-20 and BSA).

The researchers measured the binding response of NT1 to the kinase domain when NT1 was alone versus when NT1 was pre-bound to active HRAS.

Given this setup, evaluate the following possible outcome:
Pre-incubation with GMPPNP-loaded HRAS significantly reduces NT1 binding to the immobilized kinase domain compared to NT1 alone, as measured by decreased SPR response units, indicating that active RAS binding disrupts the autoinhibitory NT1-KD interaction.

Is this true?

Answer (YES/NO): YES